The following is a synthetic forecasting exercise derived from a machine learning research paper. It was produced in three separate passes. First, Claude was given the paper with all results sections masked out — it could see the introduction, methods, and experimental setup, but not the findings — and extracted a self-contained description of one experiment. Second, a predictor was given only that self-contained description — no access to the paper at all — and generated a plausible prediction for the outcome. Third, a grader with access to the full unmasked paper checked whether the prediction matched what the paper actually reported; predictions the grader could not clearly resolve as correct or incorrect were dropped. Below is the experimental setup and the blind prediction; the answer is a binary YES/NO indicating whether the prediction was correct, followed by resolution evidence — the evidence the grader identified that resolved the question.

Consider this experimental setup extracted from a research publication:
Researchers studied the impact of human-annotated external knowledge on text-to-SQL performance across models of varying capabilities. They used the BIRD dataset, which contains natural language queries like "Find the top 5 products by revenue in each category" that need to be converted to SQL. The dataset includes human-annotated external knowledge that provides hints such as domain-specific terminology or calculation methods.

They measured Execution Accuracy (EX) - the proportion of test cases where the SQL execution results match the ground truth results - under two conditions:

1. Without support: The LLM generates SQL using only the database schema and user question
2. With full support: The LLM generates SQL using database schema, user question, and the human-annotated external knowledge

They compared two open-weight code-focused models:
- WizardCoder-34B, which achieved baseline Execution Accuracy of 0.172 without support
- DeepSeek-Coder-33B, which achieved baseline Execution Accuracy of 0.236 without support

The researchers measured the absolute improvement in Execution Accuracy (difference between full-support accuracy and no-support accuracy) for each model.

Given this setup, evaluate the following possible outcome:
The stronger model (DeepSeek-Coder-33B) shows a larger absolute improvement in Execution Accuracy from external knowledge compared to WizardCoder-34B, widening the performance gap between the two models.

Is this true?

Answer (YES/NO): YES